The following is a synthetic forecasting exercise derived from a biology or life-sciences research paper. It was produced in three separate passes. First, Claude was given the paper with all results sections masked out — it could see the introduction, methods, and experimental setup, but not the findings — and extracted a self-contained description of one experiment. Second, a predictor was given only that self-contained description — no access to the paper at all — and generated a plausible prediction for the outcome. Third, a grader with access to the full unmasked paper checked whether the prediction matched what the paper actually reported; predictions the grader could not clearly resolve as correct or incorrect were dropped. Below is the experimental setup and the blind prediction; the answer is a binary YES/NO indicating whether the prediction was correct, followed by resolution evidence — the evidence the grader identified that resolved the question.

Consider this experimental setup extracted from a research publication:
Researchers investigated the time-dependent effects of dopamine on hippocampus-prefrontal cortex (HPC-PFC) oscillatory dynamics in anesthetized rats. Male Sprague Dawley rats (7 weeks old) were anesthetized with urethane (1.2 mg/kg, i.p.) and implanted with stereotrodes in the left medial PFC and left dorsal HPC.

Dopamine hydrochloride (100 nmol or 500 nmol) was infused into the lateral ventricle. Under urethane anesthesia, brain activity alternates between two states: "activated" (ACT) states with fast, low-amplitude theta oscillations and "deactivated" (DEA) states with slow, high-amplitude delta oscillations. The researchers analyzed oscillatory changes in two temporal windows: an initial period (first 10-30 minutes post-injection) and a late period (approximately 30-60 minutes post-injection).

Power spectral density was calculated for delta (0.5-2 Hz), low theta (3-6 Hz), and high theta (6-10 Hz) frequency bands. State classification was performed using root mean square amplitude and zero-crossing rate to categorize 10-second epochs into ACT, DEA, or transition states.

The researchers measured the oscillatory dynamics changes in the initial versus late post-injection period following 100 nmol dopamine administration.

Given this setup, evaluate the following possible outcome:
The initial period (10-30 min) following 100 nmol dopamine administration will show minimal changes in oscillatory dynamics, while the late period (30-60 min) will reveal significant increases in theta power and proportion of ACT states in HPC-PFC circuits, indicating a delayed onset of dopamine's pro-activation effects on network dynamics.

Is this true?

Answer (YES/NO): NO